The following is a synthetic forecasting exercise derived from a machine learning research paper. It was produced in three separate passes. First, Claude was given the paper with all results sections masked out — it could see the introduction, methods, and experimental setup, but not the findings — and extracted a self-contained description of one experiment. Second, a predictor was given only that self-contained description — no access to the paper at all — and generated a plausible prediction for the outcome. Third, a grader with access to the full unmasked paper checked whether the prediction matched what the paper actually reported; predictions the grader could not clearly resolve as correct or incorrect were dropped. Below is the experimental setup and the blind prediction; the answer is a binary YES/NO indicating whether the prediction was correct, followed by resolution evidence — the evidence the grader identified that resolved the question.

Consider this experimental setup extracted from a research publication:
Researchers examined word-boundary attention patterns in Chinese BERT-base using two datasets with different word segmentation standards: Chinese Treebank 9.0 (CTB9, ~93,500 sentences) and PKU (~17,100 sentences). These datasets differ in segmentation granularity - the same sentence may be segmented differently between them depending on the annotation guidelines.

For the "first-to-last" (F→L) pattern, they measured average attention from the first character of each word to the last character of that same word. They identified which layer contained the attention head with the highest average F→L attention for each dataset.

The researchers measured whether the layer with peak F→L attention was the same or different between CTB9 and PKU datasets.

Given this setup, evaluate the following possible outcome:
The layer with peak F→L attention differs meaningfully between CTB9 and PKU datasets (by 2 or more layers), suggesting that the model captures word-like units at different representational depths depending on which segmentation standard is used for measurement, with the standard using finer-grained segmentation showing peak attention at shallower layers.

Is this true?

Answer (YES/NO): NO